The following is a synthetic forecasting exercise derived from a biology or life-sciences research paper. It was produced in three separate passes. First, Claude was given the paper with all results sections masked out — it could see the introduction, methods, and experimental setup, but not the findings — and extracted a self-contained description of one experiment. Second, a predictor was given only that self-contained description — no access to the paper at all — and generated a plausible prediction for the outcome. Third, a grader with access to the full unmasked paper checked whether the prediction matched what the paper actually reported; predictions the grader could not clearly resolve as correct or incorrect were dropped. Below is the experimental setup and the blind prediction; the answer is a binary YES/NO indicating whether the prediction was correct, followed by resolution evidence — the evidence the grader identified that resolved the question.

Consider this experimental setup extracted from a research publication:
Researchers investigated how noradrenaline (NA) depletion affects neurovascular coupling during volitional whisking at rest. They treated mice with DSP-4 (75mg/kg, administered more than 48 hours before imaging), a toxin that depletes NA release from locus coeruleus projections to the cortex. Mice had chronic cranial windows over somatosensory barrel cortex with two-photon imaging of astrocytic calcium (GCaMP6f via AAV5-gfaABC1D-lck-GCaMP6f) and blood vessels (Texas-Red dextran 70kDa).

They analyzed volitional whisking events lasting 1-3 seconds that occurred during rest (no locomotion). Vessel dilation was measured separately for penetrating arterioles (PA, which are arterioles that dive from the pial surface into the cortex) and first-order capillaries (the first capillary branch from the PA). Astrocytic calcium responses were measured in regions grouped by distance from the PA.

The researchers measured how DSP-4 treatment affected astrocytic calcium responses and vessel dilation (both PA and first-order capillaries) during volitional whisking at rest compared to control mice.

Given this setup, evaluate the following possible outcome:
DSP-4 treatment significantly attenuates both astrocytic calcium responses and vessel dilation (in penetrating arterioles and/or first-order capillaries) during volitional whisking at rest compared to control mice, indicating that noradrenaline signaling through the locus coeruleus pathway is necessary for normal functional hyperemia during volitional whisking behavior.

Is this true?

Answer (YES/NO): YES